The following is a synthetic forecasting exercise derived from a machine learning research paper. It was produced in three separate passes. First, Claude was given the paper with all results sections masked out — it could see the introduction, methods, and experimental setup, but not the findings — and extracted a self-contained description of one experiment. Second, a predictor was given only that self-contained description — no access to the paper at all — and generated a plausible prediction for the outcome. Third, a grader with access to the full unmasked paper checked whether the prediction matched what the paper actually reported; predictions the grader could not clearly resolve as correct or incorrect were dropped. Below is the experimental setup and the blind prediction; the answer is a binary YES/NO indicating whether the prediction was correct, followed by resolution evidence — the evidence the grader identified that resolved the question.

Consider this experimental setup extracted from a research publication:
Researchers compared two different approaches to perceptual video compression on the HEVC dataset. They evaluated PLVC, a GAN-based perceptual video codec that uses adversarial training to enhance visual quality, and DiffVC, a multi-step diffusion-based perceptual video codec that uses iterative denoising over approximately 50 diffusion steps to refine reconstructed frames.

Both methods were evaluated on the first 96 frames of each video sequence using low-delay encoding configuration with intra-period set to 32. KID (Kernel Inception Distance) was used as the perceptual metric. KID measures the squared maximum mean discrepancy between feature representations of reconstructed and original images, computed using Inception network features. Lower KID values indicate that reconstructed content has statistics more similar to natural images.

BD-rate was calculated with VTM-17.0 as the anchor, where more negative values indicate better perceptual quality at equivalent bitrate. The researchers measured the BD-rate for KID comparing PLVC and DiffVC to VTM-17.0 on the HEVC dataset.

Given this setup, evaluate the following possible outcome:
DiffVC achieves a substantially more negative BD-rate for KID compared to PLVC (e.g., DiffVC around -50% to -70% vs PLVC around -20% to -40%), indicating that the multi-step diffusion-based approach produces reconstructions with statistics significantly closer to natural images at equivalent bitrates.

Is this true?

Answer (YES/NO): NO